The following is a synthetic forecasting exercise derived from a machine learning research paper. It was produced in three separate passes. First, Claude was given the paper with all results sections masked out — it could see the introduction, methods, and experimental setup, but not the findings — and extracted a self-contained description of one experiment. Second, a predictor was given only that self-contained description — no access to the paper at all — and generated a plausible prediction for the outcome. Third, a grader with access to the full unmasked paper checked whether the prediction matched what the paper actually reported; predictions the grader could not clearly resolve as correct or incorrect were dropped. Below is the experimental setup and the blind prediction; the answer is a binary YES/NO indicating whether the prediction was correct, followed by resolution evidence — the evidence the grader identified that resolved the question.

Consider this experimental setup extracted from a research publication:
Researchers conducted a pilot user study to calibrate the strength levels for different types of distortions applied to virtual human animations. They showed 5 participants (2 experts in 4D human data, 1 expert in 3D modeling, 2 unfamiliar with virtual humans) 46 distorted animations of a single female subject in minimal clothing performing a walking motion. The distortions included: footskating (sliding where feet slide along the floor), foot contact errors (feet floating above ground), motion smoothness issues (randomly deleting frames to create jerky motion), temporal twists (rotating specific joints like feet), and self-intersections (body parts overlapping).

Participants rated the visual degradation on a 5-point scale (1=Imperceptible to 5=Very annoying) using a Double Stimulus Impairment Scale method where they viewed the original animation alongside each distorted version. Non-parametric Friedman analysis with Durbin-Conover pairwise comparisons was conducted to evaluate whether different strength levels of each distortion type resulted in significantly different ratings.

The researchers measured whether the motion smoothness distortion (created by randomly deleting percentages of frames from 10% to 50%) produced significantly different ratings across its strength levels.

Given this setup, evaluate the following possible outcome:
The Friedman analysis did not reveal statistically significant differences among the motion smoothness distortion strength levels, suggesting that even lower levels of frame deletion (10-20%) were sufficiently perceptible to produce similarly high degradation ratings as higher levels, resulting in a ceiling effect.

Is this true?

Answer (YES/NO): NO